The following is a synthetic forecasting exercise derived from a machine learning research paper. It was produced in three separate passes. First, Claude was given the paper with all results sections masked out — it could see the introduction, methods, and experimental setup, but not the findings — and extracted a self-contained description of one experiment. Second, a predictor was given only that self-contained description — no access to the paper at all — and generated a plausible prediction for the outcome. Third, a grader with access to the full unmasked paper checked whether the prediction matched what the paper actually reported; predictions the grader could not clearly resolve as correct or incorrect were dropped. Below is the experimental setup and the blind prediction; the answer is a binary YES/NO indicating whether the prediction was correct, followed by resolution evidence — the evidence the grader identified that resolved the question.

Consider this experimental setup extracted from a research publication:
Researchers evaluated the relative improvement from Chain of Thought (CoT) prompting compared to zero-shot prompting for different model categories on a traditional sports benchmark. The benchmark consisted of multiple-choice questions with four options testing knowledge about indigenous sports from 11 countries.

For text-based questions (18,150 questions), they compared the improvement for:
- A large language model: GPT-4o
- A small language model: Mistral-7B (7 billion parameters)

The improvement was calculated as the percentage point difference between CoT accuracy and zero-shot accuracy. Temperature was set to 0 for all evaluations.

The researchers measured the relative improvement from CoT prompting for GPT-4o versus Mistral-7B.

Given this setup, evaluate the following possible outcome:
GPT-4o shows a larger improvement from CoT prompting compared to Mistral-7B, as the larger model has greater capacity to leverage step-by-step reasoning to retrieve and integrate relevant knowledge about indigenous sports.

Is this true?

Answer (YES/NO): NO